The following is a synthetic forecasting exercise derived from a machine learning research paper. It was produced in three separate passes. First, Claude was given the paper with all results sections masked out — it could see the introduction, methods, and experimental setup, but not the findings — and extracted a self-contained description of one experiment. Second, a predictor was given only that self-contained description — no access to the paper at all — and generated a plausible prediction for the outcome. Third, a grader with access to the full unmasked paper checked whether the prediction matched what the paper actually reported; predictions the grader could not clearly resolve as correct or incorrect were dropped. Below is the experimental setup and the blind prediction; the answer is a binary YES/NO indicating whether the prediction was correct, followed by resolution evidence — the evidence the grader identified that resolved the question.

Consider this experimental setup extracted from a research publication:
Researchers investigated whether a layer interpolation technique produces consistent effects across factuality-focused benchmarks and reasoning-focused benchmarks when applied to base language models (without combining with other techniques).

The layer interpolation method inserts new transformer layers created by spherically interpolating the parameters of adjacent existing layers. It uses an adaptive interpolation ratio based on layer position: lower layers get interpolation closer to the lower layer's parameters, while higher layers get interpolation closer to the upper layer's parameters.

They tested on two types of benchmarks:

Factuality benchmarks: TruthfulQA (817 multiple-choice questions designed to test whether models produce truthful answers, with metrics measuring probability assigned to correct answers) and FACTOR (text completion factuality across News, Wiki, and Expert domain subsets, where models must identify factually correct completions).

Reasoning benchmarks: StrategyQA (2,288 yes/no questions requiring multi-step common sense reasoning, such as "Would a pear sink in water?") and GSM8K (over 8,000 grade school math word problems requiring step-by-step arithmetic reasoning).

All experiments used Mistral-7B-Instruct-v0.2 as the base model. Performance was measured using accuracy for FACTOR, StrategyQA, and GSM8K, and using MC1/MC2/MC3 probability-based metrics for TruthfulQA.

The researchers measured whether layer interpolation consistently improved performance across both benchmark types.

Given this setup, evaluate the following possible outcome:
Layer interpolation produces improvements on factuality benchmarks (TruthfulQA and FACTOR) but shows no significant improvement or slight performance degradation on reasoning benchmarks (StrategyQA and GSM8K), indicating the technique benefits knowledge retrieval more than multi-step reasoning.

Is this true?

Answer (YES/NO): NO